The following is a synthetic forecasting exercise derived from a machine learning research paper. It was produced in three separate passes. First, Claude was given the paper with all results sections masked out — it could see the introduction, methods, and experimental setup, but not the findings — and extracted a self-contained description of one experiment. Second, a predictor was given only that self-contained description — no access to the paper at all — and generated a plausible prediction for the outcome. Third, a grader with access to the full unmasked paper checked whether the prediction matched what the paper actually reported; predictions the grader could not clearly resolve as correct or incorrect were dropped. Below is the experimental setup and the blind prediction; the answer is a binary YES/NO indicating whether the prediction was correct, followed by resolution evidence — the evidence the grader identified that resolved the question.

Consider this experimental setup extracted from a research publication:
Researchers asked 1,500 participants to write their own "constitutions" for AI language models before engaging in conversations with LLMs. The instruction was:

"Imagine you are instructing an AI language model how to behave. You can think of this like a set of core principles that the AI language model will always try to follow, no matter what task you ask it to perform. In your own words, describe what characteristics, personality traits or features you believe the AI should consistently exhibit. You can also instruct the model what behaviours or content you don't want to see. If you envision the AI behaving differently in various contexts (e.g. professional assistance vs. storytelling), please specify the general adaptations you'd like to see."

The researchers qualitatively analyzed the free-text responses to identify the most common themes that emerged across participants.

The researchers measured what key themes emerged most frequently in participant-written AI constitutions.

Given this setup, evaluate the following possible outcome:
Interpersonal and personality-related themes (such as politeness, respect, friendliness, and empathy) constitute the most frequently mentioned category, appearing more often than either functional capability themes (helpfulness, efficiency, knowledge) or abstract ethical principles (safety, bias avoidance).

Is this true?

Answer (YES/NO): NO